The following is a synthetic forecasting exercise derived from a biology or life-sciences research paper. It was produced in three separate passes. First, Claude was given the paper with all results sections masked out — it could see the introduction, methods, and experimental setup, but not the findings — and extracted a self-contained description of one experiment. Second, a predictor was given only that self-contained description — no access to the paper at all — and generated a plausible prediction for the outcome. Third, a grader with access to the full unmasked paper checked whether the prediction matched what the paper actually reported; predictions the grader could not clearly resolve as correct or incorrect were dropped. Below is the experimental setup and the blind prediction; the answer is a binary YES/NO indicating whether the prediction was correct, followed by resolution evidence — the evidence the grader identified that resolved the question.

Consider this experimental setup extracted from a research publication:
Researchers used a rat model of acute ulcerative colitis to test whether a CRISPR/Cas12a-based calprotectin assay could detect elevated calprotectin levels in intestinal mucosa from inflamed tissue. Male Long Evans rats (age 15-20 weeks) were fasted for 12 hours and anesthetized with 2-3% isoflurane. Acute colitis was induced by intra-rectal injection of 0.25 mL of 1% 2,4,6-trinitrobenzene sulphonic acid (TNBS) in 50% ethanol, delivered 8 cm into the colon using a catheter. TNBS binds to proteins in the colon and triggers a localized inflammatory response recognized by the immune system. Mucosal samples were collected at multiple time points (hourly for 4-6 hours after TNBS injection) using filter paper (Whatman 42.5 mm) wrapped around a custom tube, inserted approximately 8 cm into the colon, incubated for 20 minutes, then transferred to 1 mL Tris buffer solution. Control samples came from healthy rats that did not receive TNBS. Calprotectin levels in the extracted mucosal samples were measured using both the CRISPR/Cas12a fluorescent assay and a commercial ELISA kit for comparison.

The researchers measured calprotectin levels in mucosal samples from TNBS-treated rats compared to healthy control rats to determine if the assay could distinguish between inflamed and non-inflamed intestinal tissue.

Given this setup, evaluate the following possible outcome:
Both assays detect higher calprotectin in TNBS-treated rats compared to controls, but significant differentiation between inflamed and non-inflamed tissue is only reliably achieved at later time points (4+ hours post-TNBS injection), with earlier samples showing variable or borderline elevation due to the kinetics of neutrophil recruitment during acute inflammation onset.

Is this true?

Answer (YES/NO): NO